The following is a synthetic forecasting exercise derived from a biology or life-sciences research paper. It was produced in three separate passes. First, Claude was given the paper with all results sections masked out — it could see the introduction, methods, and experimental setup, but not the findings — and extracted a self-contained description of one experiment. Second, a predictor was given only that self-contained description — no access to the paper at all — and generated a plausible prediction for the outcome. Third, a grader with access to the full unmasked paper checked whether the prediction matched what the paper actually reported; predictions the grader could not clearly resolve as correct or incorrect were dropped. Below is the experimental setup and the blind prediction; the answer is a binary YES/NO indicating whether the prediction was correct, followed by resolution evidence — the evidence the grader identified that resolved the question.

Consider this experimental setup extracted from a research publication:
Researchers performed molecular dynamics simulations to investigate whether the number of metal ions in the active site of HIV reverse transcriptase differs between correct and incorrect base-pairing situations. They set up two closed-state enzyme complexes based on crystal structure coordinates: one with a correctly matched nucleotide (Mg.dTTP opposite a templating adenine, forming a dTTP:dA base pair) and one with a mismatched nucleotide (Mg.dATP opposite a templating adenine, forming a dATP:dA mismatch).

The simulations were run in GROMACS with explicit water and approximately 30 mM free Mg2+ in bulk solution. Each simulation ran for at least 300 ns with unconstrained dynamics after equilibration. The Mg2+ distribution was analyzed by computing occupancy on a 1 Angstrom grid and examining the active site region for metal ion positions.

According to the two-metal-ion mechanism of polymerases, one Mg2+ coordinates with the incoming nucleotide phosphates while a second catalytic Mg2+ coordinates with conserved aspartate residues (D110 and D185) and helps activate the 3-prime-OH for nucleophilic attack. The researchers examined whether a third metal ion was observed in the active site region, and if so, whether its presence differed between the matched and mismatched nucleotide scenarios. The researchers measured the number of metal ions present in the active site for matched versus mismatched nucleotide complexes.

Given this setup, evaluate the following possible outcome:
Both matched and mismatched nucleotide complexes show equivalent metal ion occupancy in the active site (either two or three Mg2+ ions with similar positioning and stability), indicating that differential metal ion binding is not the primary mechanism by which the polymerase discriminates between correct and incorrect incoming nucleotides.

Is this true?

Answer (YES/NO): NO